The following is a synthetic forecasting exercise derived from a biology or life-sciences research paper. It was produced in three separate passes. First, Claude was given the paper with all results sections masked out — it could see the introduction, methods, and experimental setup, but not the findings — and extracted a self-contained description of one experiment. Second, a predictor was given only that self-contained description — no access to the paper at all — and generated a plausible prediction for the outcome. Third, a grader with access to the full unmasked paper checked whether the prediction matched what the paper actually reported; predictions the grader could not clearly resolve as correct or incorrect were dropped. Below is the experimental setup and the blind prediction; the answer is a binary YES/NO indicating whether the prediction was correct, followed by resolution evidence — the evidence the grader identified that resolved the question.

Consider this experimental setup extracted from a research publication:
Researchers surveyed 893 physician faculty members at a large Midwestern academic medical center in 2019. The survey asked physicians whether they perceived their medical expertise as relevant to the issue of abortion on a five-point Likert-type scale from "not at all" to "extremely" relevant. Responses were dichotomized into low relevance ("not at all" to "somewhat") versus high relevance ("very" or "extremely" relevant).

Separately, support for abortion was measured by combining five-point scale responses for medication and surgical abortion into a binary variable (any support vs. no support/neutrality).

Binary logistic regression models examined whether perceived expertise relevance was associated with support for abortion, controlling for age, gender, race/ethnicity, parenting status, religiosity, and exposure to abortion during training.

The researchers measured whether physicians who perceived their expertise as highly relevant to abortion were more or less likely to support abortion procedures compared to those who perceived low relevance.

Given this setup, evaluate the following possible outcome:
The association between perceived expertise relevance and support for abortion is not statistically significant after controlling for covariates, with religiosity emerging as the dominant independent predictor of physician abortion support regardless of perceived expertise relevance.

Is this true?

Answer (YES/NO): NO